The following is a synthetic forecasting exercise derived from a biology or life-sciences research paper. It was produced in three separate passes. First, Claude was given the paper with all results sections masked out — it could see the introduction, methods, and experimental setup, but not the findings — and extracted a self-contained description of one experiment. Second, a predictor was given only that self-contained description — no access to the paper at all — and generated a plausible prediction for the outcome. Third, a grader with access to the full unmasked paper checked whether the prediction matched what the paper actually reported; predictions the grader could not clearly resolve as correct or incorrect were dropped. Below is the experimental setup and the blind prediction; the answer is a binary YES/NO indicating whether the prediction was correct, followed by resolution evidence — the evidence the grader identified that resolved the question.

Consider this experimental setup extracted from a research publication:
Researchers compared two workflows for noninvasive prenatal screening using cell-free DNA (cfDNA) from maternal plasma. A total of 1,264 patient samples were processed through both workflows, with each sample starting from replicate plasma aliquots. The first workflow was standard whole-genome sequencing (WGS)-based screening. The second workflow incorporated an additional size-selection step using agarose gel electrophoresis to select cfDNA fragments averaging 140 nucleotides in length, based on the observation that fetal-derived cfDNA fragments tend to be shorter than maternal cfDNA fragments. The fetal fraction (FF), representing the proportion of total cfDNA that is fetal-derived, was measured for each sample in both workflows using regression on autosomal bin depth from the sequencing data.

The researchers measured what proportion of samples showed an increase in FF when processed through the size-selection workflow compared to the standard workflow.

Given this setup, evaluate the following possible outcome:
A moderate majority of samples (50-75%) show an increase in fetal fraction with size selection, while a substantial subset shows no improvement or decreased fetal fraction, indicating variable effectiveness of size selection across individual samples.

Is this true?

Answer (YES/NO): NO